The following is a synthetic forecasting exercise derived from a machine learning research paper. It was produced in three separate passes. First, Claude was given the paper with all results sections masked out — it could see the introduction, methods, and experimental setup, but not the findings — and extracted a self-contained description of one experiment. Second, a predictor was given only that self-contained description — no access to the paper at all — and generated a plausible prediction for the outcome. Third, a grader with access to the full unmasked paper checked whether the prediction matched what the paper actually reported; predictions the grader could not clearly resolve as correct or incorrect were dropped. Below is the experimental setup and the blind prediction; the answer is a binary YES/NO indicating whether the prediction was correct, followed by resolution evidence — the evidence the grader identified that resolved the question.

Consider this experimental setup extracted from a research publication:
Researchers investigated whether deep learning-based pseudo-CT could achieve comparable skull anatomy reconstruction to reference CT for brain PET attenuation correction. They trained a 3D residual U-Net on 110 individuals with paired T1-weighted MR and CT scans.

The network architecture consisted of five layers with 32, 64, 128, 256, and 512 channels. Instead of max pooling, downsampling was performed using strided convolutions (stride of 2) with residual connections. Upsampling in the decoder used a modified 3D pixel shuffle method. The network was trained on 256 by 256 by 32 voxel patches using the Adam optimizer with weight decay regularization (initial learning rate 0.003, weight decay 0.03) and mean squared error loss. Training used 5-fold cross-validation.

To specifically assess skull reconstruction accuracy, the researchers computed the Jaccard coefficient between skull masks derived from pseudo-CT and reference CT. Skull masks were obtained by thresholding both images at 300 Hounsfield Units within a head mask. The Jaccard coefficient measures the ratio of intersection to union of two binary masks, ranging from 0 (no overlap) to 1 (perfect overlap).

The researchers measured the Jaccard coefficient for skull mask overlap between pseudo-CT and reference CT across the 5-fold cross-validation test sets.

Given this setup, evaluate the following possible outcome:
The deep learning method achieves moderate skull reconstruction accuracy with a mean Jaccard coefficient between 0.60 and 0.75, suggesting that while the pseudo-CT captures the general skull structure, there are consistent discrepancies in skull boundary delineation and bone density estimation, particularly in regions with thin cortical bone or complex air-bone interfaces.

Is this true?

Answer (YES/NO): YES